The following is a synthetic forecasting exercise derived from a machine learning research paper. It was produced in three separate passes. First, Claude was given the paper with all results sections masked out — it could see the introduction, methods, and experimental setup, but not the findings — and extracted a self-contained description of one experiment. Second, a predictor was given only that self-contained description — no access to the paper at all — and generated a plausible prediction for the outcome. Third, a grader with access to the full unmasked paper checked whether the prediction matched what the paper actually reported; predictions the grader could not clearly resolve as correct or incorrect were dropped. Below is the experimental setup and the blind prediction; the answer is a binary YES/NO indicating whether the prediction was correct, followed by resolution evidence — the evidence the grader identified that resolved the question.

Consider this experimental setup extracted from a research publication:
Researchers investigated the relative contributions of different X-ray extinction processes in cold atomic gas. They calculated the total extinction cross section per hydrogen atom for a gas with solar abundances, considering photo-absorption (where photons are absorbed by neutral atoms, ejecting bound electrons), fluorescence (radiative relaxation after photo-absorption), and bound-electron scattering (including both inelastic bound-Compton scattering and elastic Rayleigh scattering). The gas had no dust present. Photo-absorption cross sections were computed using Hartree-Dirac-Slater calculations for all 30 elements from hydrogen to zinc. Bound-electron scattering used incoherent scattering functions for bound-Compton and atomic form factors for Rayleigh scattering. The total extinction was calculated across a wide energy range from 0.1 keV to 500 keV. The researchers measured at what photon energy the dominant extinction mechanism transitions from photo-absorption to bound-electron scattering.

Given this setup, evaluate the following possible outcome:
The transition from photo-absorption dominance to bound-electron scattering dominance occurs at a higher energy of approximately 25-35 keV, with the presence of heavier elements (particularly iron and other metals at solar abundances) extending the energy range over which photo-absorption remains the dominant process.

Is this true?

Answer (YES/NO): NO